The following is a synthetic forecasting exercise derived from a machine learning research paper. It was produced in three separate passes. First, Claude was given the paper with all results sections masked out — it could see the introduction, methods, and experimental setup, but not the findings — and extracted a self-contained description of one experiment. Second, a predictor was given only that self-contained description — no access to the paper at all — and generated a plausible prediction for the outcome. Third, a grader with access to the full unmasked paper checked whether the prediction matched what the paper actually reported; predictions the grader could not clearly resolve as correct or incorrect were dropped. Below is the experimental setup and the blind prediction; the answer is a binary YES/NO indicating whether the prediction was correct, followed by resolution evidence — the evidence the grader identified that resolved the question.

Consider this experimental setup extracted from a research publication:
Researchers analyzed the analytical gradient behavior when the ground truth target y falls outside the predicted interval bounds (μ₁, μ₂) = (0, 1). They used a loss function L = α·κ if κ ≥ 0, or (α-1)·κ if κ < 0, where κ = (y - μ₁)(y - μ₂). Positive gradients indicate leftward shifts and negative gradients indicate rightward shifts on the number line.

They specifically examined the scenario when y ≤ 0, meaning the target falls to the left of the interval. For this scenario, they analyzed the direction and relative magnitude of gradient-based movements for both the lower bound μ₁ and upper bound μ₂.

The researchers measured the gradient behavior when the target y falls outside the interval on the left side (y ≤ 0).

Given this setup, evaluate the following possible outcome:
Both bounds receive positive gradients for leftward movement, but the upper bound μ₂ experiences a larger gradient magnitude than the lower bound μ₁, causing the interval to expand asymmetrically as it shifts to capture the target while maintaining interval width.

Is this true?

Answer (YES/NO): NO